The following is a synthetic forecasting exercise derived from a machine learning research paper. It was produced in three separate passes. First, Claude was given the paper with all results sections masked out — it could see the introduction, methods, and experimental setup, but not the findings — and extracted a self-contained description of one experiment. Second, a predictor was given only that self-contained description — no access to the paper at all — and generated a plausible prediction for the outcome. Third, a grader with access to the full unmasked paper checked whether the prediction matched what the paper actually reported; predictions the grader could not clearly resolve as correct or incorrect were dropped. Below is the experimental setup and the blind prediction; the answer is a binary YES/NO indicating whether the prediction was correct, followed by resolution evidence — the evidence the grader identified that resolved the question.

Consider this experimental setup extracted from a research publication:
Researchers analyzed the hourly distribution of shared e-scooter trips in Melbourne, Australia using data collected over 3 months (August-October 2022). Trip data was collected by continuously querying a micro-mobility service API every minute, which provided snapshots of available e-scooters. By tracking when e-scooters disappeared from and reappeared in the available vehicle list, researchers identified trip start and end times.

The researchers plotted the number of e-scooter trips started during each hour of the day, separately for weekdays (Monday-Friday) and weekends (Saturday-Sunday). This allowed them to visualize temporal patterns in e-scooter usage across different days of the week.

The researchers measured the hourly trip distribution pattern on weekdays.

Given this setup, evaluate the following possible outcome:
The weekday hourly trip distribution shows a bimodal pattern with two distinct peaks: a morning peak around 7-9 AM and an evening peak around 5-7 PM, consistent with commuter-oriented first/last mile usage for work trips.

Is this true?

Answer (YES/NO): YES